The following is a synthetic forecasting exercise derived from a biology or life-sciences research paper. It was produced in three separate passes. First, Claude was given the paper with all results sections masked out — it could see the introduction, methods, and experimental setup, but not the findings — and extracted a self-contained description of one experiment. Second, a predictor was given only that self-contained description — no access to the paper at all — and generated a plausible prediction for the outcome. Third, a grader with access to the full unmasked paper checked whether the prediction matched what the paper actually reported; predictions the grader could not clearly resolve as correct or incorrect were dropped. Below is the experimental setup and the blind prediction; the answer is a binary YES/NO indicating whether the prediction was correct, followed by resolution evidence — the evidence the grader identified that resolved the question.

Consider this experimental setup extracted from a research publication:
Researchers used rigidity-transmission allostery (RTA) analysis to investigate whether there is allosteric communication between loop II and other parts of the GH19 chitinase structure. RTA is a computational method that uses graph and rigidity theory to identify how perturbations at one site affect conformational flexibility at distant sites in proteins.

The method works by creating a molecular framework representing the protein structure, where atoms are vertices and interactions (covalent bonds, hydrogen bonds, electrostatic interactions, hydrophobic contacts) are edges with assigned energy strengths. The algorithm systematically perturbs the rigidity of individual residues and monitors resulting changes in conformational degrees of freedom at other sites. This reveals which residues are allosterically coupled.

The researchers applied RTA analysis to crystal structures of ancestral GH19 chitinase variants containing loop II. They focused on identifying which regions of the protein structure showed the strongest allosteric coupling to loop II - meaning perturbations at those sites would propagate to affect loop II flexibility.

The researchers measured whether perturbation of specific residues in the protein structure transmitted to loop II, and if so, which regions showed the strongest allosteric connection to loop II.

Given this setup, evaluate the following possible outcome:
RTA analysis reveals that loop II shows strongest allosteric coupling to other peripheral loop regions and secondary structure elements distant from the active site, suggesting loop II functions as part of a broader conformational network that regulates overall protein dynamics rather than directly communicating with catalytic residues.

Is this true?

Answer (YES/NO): NO